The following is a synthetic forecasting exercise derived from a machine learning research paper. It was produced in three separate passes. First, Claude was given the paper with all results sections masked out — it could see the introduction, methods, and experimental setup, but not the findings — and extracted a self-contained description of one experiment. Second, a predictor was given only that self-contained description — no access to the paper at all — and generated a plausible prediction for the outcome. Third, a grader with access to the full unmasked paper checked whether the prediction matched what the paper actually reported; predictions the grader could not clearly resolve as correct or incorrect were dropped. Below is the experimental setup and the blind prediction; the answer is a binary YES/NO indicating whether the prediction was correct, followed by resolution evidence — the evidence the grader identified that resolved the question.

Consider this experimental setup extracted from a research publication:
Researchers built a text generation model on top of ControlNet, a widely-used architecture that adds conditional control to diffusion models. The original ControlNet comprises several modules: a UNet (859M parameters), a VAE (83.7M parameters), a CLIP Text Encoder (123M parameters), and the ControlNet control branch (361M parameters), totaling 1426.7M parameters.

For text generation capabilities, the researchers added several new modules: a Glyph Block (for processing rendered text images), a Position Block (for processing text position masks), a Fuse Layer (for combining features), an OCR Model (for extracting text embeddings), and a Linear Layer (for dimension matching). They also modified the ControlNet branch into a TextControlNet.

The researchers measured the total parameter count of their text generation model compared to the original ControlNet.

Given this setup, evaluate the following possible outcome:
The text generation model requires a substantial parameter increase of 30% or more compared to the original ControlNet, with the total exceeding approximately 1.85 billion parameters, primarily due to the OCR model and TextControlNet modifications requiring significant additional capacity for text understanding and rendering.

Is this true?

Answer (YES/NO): NO